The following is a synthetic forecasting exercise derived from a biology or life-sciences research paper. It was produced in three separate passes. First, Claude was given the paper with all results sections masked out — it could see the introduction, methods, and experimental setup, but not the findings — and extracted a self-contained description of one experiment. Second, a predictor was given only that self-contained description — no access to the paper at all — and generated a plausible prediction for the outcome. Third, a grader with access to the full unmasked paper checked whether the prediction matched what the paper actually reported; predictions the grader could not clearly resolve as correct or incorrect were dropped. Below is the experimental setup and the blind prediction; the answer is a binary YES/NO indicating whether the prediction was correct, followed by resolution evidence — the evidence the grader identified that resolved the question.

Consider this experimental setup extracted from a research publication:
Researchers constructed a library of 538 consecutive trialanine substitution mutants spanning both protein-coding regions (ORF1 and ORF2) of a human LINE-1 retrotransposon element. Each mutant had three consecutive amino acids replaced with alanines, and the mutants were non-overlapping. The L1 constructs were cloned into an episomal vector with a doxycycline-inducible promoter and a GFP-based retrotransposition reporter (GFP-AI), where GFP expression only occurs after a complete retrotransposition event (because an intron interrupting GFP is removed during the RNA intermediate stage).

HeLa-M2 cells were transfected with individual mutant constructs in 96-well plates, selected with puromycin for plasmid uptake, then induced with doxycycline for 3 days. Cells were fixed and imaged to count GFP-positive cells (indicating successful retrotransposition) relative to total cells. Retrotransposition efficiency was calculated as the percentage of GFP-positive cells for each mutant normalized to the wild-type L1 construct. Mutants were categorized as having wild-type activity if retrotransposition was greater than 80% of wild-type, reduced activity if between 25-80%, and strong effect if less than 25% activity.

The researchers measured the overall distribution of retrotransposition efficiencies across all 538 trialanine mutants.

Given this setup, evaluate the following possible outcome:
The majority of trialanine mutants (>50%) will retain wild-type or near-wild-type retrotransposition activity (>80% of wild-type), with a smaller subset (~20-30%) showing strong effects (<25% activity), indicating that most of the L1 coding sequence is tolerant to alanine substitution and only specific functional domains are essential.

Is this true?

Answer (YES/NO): NO